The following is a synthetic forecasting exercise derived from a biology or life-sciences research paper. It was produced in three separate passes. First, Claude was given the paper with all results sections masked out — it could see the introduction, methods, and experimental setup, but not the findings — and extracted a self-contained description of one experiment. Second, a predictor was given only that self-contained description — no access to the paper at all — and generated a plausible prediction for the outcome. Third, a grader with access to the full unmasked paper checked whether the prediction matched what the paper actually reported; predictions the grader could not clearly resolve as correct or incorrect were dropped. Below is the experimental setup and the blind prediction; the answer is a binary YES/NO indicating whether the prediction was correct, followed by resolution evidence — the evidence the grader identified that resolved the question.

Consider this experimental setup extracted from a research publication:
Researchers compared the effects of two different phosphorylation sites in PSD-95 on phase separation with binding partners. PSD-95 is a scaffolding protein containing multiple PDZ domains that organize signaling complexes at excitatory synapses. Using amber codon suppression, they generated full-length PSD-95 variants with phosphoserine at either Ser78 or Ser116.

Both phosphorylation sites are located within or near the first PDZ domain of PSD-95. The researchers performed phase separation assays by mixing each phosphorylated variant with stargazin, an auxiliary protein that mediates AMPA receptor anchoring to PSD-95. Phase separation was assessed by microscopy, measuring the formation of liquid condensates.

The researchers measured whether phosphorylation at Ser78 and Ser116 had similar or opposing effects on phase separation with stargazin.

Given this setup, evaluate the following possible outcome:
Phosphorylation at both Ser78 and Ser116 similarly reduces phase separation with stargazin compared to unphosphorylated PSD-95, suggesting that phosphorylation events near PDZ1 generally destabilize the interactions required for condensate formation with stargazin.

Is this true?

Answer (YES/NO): NO